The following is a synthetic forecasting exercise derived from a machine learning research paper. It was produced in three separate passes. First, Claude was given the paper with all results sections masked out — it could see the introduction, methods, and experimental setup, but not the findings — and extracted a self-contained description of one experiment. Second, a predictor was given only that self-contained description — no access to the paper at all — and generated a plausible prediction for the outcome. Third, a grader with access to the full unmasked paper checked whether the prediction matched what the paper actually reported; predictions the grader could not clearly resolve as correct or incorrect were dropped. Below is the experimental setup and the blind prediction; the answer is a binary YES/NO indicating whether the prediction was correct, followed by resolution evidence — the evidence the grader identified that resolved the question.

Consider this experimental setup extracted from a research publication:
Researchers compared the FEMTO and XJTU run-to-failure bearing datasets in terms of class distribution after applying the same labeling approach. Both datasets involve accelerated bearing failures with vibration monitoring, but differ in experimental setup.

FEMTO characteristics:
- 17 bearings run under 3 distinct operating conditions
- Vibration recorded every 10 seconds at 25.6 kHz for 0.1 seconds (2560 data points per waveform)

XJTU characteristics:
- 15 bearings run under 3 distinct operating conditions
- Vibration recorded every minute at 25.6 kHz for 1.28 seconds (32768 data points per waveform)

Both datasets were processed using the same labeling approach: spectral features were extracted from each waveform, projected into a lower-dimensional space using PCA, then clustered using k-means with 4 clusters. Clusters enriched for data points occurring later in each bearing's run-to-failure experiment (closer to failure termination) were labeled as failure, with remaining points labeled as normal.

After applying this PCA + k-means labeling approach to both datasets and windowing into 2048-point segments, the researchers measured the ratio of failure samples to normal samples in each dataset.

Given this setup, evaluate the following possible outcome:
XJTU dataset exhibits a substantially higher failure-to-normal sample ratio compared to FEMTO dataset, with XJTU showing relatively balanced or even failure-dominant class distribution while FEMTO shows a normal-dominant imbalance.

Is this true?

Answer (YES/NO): NO